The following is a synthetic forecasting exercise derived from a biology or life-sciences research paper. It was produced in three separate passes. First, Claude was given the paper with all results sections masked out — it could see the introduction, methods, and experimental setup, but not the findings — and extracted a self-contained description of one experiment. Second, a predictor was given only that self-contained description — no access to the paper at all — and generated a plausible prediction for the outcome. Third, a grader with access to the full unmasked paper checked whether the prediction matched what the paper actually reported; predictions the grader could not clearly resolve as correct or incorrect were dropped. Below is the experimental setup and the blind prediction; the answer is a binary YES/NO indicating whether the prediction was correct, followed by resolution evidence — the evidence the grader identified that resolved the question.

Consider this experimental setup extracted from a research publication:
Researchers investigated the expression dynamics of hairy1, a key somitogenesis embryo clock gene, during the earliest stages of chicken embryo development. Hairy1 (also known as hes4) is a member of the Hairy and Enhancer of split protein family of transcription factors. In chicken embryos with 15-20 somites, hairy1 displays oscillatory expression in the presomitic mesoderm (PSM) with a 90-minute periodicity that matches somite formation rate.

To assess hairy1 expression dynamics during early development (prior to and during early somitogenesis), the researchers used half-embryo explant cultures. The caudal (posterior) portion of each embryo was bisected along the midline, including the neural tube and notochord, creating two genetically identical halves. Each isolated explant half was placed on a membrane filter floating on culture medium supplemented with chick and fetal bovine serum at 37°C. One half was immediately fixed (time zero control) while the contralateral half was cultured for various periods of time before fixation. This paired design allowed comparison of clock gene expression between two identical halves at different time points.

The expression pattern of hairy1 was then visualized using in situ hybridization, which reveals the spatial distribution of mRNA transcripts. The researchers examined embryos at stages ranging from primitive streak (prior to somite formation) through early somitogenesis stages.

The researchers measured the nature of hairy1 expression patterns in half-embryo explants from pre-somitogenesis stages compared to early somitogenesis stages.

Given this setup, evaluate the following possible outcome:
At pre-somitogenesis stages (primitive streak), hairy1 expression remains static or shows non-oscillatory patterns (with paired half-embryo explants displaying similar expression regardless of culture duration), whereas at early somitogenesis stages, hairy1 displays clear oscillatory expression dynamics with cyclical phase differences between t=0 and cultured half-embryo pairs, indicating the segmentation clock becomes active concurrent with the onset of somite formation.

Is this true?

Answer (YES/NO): NO